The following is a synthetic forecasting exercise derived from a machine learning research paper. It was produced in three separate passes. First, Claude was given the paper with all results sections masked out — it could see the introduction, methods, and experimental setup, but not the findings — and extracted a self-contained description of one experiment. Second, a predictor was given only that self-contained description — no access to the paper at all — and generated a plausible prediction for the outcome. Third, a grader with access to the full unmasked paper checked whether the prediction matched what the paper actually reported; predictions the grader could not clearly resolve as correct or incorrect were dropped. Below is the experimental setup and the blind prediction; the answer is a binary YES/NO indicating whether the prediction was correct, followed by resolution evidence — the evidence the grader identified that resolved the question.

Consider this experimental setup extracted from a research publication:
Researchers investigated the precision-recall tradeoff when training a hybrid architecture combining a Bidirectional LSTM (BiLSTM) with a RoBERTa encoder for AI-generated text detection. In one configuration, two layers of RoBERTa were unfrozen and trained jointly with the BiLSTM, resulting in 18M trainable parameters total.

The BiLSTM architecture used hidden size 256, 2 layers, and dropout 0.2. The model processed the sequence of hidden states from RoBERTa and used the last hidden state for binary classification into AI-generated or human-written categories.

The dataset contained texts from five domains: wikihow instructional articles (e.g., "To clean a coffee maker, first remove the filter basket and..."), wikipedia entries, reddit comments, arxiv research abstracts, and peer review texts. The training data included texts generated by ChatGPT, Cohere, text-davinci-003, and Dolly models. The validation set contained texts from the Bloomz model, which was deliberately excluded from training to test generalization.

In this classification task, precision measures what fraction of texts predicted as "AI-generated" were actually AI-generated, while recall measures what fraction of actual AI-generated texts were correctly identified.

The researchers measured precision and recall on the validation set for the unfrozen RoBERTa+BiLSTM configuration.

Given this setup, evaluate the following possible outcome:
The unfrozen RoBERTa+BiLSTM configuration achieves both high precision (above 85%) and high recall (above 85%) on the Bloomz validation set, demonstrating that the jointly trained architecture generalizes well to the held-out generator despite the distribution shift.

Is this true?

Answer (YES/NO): NO